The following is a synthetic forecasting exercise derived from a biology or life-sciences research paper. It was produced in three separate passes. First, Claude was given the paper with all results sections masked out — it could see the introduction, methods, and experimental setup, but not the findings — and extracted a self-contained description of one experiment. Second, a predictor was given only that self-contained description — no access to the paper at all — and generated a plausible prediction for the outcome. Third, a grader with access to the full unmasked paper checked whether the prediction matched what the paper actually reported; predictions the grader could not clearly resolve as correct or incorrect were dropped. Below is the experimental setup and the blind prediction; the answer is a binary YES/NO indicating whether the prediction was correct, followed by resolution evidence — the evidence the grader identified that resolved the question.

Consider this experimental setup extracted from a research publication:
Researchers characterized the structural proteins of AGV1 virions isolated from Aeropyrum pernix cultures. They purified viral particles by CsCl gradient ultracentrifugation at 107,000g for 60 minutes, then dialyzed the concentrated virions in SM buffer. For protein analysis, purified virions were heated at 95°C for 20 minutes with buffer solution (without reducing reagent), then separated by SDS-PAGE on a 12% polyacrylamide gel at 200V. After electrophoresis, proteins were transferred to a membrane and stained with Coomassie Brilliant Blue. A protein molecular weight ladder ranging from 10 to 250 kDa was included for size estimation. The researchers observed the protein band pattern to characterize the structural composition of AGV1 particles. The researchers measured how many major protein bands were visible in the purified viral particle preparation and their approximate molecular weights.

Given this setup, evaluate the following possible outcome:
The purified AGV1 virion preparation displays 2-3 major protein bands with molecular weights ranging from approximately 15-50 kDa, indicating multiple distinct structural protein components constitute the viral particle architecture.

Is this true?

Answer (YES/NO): NO